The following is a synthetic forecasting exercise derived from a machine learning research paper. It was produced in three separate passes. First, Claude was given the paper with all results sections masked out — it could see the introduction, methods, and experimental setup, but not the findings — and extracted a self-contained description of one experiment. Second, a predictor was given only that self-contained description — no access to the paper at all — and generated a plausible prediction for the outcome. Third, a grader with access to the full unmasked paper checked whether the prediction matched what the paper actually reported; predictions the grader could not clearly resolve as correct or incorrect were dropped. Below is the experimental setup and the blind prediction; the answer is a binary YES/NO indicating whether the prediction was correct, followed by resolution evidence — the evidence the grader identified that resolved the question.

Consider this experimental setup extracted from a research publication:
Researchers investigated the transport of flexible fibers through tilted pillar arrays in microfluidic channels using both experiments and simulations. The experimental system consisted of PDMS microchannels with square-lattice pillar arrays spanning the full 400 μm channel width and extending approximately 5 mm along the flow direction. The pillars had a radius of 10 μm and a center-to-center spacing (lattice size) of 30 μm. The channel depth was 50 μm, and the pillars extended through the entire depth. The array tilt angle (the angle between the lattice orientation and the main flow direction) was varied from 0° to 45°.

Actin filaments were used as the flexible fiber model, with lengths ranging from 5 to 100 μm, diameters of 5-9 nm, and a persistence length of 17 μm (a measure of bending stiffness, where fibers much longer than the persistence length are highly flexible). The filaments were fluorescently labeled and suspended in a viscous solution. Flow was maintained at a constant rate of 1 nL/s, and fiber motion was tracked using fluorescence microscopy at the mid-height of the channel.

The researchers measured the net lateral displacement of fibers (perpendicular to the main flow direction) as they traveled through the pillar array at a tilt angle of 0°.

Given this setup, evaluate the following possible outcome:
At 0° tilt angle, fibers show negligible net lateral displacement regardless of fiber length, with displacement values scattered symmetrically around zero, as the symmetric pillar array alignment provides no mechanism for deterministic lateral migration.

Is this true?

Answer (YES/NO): YES